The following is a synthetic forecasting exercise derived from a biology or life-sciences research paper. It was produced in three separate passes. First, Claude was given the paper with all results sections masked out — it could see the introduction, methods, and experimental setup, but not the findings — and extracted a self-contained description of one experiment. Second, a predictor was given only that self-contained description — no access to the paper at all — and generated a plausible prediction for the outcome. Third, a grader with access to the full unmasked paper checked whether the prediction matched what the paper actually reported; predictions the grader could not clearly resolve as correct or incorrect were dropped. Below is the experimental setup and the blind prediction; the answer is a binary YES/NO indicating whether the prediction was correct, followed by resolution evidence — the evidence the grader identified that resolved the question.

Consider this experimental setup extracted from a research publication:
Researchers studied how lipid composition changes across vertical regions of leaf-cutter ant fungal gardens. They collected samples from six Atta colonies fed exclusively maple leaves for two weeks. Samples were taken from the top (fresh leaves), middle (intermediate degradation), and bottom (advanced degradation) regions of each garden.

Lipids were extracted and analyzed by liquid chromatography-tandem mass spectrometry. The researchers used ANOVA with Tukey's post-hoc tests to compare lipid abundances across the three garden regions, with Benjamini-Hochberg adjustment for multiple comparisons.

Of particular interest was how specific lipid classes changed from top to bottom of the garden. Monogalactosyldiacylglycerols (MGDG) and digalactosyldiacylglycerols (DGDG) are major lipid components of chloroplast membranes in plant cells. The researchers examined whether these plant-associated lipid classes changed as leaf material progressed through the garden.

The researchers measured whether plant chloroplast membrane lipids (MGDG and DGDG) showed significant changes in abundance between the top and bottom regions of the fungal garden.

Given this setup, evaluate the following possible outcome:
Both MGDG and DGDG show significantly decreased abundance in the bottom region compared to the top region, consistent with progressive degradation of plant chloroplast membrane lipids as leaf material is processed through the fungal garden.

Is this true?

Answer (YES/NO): YES